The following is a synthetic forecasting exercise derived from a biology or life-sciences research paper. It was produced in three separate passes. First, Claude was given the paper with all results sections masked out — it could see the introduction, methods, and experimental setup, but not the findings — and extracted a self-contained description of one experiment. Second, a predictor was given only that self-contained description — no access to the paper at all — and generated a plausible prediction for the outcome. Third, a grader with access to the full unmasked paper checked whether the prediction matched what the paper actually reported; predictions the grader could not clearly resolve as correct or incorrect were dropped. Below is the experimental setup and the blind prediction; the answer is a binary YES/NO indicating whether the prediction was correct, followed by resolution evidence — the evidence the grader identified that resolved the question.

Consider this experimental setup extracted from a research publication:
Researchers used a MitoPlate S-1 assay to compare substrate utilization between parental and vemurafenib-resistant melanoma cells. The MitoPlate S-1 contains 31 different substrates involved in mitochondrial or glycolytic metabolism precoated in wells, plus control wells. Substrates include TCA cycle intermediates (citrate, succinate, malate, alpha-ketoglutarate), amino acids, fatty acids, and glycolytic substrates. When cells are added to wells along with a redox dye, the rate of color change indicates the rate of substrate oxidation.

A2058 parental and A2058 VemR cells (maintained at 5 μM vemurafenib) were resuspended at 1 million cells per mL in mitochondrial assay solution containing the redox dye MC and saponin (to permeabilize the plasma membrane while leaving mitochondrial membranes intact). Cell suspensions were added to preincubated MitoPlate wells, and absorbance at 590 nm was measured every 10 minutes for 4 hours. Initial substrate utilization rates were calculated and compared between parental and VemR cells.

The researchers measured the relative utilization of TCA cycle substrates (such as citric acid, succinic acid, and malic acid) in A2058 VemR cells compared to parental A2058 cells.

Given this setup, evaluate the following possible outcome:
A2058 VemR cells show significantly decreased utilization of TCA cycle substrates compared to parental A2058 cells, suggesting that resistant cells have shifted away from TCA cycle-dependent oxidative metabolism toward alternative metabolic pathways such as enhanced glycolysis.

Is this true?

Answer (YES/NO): NO